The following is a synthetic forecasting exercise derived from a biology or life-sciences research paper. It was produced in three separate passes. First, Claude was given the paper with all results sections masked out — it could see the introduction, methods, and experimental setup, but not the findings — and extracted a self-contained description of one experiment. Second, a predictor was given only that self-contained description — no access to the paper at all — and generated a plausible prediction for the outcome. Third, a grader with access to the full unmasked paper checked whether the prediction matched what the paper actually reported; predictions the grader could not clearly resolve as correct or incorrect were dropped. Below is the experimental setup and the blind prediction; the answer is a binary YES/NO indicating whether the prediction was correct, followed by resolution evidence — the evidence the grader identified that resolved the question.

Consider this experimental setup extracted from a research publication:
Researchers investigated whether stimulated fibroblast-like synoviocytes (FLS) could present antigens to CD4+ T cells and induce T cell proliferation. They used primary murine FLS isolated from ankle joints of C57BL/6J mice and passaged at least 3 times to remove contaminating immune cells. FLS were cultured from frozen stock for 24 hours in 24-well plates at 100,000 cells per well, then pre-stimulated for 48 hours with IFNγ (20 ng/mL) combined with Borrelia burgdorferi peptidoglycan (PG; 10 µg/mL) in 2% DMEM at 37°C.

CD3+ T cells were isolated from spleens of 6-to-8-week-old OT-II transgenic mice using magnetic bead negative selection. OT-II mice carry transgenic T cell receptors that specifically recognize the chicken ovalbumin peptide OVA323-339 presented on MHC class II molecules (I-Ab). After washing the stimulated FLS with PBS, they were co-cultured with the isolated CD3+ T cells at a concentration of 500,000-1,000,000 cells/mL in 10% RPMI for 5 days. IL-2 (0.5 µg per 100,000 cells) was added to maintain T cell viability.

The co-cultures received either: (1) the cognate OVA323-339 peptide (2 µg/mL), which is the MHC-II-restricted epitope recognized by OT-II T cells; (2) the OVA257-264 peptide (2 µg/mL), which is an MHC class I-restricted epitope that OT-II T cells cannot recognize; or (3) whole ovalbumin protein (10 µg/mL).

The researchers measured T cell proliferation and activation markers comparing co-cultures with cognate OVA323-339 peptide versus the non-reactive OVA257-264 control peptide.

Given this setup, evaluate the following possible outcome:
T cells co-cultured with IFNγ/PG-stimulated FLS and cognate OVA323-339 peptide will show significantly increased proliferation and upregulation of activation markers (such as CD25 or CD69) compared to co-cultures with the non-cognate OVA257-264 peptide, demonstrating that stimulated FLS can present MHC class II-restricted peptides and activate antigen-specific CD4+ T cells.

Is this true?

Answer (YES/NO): NO